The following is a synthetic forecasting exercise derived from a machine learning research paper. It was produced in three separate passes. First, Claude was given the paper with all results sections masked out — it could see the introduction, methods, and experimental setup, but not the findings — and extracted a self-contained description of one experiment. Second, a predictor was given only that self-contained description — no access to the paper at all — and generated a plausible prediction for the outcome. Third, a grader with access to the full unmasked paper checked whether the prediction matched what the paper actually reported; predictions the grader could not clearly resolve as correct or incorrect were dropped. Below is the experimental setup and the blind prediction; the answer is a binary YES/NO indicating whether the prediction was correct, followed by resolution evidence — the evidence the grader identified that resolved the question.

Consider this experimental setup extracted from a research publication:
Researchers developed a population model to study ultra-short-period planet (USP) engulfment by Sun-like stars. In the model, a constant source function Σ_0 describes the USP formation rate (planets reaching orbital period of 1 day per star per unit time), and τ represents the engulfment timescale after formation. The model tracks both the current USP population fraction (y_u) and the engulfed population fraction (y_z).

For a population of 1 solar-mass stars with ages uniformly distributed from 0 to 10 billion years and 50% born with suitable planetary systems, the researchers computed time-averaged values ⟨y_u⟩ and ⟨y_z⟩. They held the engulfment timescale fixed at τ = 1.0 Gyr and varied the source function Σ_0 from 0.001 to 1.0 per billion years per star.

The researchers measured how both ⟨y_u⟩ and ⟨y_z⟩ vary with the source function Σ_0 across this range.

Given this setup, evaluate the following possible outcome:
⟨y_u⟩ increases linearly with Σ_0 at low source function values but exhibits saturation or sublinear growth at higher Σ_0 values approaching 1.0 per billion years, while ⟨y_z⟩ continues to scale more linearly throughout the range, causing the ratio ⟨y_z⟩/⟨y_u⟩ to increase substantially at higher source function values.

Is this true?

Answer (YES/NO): NO